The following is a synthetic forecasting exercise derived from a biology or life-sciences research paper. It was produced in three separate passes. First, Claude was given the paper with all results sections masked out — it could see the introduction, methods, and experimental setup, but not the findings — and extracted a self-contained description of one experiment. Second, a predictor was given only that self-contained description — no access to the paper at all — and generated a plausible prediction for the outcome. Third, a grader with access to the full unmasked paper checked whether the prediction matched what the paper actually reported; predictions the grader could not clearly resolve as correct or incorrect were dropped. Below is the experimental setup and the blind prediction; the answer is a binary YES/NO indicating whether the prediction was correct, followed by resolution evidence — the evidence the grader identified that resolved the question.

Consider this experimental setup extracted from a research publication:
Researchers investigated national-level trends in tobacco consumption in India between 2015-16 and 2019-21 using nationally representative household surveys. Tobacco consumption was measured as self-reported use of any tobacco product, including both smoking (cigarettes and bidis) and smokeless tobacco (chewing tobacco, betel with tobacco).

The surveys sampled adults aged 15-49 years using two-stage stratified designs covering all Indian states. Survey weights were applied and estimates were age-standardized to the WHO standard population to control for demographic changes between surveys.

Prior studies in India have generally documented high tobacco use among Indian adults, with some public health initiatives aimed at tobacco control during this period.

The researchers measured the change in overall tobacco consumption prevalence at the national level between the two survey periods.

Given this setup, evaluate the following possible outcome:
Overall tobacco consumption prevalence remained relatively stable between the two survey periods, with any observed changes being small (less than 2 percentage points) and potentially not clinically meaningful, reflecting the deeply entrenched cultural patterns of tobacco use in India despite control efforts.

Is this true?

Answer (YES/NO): NO